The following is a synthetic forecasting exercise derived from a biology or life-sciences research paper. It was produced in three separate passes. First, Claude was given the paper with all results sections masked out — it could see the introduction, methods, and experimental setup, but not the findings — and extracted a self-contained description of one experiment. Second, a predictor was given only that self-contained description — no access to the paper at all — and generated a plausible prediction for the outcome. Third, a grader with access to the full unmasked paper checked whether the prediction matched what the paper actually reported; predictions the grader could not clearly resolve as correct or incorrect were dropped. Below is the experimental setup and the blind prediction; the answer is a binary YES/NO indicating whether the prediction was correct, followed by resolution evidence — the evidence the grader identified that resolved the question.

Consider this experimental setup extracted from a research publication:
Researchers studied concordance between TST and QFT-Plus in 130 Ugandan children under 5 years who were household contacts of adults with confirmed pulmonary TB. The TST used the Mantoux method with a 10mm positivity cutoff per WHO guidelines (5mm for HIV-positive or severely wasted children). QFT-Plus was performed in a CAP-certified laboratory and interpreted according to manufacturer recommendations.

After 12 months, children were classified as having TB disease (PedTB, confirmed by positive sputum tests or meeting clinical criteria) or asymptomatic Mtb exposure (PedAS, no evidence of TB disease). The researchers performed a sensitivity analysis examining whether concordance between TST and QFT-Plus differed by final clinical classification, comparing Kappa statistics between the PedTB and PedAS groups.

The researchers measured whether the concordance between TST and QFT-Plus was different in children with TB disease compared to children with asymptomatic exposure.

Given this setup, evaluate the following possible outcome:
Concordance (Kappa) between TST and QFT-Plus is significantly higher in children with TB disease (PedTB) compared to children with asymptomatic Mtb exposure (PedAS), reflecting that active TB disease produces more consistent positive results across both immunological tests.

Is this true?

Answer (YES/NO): NO